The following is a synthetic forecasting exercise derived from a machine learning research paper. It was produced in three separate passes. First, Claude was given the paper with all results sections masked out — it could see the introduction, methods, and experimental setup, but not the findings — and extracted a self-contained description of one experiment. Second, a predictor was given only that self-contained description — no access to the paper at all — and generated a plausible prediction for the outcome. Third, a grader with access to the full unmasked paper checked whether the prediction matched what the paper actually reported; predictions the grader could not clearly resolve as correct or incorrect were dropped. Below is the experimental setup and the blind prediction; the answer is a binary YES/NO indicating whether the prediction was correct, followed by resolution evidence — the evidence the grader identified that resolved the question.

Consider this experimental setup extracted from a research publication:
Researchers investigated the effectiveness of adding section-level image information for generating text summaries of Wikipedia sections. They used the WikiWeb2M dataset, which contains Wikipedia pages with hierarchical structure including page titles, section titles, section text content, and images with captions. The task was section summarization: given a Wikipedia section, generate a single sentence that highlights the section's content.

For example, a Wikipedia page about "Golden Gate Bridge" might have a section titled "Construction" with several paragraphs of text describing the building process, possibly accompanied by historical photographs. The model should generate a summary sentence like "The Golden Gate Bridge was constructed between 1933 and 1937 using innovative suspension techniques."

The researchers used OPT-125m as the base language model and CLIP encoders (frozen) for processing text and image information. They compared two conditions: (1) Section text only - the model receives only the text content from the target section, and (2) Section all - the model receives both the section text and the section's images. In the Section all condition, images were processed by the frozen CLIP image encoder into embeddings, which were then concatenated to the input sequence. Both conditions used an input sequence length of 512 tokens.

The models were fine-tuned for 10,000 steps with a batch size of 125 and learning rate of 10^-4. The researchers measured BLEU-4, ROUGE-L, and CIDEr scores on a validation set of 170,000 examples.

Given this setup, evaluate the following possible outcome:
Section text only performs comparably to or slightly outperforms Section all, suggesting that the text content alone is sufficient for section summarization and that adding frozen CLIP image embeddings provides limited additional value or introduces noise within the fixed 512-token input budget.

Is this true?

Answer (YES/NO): YES